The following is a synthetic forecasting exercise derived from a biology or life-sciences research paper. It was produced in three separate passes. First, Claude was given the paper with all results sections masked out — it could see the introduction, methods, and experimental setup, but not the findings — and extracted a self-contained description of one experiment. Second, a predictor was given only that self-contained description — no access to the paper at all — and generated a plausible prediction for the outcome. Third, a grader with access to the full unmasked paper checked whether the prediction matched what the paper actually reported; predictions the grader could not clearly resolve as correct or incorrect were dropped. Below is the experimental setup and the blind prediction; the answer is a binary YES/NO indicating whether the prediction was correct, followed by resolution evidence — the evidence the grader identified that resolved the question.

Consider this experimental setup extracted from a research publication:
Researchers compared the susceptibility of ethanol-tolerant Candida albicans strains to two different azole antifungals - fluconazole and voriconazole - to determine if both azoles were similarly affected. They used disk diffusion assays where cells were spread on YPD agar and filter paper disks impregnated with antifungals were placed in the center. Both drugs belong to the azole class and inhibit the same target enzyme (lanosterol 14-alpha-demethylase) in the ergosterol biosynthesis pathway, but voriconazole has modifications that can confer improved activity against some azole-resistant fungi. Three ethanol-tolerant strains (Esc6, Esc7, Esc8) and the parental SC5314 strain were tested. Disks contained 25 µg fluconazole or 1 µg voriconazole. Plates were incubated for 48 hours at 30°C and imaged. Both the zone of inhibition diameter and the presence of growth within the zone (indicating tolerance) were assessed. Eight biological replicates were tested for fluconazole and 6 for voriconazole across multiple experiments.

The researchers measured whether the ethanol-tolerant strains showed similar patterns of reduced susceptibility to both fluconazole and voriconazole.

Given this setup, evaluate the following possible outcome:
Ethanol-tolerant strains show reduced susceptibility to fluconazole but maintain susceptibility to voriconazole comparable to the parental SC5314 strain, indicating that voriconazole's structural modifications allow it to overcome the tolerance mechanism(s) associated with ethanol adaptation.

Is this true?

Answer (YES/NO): NO